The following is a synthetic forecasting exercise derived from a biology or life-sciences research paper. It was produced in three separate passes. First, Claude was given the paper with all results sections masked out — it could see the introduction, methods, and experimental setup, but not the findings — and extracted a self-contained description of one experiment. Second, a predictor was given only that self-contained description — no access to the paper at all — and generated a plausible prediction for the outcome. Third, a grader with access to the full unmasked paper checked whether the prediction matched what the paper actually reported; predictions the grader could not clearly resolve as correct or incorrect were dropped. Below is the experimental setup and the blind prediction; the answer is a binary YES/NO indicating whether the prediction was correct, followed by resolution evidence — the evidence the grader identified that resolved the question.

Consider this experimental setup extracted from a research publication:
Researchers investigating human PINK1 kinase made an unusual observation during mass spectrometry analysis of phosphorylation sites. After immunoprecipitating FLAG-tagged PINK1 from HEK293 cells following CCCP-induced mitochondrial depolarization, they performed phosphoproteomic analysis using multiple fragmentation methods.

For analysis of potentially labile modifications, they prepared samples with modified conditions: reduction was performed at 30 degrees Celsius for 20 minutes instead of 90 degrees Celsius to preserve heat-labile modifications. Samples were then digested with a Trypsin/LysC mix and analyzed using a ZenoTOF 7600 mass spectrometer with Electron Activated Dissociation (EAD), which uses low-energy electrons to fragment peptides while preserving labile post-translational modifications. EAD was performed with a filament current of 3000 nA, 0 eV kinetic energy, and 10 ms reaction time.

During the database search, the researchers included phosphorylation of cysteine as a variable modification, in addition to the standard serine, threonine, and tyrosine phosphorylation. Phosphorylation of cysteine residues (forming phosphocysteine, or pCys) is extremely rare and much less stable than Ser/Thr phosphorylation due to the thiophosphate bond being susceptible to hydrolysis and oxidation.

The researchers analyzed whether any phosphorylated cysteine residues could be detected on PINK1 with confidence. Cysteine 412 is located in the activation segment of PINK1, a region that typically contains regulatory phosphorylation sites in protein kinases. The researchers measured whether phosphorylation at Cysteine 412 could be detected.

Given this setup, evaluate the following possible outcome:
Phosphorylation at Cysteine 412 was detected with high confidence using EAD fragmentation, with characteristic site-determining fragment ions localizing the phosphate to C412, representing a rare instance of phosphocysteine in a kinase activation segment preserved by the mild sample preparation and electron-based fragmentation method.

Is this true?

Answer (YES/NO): YES